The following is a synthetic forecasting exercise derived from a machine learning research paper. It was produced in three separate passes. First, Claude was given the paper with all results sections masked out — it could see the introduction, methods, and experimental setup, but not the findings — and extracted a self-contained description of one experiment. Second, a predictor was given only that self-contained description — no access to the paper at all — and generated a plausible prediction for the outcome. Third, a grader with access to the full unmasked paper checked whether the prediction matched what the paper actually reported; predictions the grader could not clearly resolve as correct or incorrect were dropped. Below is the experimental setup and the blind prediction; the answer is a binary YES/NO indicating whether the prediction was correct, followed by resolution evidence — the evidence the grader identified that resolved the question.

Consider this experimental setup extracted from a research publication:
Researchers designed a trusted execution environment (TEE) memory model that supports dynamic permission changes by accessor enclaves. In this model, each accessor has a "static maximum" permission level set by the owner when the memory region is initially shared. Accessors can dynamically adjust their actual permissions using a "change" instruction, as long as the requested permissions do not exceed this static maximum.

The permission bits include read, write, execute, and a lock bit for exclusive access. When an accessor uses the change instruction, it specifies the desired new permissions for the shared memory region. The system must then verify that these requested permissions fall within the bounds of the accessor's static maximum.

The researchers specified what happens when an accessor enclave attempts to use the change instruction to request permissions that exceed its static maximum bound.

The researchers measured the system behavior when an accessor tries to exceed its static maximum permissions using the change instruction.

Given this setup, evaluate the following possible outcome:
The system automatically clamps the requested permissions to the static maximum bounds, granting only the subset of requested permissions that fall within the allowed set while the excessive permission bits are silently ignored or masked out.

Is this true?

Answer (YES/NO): NO